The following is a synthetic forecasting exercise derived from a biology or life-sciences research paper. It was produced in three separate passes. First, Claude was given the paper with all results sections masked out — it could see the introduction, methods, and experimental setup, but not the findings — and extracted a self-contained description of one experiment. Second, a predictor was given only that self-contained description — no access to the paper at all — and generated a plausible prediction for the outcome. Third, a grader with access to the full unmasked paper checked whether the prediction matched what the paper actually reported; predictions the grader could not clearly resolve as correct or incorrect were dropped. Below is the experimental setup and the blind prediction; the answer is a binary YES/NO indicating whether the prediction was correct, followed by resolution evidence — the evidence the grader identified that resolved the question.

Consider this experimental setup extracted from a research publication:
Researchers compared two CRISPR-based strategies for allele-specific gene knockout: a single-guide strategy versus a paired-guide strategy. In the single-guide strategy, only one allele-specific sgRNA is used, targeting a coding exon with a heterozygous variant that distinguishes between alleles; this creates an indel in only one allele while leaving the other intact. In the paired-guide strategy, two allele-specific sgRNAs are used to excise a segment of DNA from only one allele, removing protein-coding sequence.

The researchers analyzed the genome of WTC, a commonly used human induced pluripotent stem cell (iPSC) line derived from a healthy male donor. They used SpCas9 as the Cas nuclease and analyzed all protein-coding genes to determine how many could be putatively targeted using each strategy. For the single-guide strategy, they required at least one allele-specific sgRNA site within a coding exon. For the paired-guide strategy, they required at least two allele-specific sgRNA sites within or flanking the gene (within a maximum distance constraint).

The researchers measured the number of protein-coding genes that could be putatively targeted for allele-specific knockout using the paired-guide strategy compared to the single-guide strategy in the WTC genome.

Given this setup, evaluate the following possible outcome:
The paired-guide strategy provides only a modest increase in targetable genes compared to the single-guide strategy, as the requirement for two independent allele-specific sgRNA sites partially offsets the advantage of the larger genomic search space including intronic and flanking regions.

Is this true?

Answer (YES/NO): NO